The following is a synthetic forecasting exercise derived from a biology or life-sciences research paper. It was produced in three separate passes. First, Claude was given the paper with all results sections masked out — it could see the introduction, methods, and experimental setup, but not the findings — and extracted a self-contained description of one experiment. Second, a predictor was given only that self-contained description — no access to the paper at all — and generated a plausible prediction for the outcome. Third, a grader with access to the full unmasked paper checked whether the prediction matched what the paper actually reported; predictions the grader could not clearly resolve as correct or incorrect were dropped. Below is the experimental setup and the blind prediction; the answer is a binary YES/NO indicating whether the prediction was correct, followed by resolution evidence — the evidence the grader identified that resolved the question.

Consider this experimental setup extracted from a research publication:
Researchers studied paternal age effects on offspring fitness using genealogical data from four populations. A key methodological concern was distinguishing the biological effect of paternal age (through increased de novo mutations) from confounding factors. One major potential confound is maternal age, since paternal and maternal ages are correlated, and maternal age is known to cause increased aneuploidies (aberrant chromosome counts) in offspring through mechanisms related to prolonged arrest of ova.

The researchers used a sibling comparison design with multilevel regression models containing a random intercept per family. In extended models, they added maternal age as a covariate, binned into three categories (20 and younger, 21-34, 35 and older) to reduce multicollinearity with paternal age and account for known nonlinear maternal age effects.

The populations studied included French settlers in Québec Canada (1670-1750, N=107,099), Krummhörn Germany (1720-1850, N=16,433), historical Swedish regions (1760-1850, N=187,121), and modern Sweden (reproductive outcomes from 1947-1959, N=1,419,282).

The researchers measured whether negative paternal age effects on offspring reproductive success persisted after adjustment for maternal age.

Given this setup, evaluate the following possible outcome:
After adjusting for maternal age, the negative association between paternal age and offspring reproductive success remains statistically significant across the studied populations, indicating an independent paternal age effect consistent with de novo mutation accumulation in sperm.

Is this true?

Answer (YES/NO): YES